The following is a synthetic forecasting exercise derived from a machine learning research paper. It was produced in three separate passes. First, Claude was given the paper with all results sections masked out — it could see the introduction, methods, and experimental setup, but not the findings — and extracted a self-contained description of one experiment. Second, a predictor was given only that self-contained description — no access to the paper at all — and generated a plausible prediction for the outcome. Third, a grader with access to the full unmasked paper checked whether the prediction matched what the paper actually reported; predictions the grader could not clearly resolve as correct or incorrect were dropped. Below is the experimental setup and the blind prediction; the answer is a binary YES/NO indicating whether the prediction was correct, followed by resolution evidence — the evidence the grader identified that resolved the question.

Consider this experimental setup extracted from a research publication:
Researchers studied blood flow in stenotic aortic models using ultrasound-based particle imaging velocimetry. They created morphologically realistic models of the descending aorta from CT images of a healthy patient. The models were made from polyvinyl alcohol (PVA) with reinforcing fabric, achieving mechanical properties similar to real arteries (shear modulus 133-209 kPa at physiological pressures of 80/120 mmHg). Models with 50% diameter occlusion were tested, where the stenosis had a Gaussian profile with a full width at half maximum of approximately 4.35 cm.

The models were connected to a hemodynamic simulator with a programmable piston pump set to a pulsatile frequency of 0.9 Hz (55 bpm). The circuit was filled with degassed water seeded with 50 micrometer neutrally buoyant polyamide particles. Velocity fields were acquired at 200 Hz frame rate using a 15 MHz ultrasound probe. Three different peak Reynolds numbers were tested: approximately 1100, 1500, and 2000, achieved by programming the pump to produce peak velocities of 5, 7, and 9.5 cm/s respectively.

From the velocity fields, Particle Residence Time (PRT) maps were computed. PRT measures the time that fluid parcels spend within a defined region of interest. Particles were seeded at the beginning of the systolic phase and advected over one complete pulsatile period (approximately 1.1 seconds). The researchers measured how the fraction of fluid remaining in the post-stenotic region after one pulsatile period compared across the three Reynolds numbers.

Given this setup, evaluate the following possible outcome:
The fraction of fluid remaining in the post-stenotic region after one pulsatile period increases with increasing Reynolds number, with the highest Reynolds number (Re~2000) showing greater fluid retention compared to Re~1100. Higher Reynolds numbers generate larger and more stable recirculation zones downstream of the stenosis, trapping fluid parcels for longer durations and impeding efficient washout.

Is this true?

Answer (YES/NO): NO